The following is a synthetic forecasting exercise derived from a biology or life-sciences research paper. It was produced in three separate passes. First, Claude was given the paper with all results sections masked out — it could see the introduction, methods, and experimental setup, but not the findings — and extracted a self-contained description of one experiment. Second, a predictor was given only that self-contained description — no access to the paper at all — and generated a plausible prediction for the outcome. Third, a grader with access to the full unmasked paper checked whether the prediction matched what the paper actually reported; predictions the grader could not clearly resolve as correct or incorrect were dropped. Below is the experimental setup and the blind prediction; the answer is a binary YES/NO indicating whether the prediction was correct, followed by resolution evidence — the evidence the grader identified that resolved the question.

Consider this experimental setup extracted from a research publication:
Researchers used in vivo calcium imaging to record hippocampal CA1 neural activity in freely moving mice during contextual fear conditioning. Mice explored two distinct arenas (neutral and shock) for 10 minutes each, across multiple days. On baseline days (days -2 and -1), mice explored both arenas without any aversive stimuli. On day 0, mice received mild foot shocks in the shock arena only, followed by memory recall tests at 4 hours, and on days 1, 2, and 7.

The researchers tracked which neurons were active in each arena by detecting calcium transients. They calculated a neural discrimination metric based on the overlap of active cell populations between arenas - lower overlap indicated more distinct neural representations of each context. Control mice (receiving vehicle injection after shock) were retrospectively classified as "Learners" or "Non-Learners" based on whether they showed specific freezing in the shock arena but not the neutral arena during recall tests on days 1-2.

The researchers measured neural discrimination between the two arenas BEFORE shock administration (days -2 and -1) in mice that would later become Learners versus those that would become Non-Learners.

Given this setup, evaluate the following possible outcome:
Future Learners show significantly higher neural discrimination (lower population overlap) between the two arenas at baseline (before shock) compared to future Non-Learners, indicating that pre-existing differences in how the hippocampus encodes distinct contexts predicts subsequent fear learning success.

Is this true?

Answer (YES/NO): YES